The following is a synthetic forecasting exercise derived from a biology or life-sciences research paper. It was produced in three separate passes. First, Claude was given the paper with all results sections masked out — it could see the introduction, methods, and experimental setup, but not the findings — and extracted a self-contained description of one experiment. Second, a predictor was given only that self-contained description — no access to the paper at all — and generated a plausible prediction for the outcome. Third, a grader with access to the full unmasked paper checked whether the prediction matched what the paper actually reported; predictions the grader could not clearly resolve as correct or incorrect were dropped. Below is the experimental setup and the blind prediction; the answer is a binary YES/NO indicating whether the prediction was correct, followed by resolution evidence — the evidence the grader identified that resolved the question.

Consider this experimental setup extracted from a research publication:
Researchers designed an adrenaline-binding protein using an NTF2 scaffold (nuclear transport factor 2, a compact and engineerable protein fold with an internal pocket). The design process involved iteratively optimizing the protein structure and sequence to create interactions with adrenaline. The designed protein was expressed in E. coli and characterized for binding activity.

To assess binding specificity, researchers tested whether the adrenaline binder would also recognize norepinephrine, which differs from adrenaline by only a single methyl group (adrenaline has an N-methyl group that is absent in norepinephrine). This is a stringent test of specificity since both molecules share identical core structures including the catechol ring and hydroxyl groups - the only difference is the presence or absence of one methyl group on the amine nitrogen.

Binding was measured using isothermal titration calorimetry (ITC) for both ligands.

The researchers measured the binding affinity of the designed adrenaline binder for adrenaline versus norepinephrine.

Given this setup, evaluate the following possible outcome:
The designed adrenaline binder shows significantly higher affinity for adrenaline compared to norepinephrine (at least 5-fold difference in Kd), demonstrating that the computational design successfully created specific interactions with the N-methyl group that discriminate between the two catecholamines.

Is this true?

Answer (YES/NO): YES